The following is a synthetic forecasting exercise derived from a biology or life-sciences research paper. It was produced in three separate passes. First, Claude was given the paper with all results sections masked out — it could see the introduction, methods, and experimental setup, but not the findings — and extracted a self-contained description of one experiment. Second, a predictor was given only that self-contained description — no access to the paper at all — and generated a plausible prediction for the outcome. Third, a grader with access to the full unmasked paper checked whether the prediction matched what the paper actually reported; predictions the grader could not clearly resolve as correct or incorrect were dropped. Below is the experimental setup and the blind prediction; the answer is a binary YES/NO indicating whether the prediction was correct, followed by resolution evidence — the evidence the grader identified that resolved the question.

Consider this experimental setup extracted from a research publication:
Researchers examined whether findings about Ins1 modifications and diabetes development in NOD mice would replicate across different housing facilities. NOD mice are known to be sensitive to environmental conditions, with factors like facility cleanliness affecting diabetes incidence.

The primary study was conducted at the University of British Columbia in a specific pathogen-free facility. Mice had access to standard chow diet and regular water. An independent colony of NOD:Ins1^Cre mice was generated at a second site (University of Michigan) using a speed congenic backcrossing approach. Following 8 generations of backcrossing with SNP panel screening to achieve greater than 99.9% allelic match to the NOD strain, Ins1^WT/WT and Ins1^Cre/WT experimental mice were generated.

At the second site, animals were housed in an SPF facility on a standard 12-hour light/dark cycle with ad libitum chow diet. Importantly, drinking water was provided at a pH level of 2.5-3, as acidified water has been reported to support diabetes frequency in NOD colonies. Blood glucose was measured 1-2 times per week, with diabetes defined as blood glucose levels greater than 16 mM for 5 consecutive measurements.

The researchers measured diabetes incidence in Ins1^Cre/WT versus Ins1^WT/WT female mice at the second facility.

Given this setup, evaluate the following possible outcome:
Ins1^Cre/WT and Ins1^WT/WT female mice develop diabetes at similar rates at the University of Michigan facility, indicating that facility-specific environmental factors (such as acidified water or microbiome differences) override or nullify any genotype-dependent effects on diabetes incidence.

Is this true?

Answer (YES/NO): NO